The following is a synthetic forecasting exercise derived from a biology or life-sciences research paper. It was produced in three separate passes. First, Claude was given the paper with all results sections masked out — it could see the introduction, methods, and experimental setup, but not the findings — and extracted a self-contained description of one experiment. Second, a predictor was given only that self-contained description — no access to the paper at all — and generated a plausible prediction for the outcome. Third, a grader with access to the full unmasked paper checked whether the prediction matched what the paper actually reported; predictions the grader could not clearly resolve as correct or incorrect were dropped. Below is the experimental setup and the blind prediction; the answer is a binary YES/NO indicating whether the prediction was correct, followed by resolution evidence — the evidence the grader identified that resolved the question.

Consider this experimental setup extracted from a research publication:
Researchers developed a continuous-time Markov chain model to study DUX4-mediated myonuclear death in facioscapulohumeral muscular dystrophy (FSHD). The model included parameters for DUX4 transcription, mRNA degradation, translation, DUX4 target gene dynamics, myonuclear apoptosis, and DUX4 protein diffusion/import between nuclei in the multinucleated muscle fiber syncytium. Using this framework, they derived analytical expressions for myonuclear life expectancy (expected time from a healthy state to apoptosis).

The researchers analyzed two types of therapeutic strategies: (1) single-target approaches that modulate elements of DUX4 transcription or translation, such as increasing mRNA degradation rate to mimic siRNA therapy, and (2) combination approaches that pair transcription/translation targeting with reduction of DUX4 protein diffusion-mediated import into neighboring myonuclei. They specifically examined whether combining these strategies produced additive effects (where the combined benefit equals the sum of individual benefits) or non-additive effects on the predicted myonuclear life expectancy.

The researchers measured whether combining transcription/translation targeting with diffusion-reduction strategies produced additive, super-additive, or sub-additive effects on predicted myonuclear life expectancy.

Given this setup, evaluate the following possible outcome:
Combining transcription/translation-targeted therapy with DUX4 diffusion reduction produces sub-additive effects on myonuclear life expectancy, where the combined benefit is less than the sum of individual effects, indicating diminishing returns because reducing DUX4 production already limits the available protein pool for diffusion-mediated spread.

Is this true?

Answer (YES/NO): NO